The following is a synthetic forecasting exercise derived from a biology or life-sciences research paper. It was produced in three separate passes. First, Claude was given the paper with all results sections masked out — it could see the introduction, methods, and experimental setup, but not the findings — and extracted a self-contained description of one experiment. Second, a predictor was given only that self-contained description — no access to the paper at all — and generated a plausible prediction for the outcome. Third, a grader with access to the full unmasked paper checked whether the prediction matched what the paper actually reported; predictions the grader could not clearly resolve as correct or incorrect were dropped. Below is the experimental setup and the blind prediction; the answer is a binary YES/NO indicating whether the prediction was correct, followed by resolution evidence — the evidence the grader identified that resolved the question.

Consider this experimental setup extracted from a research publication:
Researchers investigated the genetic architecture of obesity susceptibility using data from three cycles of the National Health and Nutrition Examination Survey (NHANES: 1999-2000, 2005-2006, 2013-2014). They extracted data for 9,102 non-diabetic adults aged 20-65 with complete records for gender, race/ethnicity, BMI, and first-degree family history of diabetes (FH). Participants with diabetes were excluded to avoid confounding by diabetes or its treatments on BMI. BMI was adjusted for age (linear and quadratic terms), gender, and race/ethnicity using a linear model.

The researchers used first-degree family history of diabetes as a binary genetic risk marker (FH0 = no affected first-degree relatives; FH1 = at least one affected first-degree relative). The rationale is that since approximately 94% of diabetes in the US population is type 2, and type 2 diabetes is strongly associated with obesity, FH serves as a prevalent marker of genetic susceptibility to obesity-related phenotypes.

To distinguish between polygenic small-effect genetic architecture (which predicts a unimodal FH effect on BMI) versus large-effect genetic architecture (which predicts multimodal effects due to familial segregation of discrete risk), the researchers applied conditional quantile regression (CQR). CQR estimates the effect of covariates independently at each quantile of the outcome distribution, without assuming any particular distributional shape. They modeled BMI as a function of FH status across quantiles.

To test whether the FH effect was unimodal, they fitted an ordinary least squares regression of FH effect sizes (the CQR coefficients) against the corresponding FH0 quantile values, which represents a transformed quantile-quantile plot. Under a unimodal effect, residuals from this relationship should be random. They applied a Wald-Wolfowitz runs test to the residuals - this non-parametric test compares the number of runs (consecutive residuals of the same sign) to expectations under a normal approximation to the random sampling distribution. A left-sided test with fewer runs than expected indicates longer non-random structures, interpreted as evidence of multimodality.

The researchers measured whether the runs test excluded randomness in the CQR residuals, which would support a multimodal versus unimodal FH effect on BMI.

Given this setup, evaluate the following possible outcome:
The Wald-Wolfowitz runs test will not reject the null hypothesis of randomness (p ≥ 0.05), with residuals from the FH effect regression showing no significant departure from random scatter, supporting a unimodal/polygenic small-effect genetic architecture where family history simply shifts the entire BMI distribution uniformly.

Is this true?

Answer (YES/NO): NO